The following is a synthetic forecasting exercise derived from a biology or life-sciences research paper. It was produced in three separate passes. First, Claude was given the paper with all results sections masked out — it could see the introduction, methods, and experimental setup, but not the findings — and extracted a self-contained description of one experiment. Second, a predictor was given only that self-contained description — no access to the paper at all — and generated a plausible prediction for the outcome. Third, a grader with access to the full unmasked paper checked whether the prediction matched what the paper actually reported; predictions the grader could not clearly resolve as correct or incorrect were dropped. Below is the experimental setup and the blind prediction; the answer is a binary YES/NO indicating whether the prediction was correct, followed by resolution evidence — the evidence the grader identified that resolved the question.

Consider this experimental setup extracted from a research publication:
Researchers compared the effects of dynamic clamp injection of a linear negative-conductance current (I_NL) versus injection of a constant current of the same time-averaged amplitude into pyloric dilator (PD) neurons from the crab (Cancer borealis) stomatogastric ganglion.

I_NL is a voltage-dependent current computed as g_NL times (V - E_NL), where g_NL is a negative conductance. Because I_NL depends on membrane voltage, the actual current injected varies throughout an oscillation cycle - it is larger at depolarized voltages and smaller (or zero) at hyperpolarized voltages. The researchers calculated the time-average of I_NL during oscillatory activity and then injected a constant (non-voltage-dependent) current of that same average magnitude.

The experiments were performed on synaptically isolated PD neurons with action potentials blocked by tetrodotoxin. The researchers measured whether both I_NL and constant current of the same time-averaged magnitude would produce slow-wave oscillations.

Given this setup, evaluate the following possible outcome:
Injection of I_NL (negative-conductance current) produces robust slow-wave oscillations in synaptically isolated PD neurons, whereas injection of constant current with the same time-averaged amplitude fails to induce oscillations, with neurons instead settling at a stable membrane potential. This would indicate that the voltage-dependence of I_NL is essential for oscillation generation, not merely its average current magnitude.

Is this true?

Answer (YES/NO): YES